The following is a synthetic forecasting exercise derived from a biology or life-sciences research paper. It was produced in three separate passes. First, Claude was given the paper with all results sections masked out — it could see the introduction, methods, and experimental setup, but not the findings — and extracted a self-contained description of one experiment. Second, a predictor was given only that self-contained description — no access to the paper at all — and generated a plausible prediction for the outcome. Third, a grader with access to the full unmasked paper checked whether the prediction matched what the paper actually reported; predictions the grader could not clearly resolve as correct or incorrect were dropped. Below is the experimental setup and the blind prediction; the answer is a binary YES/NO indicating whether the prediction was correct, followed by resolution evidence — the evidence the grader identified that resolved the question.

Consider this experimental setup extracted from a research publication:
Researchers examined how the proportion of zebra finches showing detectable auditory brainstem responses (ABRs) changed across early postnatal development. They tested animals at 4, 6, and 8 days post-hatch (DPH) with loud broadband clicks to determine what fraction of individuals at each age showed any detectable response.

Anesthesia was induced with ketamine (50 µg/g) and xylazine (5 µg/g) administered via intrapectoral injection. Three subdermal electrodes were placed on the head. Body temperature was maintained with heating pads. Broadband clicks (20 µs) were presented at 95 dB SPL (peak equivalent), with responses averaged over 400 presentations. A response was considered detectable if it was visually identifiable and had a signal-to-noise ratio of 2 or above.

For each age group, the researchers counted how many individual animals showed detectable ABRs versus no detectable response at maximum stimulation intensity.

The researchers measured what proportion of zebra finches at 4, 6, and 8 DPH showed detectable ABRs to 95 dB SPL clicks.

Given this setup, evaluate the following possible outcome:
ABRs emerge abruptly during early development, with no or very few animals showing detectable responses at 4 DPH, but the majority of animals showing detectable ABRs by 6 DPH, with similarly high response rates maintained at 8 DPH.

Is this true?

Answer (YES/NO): NO